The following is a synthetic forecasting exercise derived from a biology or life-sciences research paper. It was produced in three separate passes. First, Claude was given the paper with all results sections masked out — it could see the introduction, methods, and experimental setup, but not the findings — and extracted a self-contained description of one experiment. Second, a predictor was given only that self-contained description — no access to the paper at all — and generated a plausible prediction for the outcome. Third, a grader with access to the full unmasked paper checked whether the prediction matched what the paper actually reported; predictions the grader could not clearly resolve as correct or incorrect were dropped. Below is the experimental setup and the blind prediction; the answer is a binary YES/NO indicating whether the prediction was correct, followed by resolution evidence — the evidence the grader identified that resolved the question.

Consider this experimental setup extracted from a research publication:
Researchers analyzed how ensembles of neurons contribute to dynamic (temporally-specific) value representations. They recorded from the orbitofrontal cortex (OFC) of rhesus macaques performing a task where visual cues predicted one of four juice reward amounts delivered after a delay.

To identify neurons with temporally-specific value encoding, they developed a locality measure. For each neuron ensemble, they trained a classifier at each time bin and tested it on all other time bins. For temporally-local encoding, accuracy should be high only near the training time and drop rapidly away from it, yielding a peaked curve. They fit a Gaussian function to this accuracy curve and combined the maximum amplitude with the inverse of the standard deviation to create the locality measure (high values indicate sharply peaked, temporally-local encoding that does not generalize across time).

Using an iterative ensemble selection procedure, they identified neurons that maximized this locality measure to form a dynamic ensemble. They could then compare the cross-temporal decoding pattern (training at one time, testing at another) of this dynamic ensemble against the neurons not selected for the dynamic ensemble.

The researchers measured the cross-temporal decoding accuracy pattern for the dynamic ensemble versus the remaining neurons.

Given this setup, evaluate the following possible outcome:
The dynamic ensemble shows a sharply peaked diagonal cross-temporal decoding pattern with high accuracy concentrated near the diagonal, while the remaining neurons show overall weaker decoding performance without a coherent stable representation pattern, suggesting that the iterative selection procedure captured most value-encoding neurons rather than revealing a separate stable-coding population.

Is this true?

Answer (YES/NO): NO